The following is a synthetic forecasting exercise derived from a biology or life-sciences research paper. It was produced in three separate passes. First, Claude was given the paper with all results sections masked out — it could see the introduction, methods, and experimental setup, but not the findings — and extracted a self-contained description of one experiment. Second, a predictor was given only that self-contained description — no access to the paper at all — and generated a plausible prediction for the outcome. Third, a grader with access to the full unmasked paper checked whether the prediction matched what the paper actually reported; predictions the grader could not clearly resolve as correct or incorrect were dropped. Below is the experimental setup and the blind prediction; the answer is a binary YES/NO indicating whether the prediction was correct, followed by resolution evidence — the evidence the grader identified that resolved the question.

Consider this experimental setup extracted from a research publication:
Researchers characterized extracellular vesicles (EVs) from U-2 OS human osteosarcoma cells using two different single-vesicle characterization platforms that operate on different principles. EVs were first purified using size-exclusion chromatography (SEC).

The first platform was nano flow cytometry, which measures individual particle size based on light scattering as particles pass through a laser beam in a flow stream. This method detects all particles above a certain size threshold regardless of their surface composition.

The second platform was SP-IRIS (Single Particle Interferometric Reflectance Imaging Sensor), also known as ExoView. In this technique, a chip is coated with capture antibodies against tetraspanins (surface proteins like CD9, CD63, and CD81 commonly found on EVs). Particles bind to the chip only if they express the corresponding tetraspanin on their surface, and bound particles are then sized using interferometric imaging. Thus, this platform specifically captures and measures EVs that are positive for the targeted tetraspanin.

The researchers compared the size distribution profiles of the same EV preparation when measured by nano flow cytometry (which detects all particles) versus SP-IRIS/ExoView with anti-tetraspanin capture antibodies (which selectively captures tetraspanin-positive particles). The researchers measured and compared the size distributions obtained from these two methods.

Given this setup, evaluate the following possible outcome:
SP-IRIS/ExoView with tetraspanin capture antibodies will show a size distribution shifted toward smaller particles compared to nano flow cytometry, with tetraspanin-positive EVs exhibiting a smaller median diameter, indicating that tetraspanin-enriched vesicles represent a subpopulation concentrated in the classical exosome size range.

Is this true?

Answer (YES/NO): YES